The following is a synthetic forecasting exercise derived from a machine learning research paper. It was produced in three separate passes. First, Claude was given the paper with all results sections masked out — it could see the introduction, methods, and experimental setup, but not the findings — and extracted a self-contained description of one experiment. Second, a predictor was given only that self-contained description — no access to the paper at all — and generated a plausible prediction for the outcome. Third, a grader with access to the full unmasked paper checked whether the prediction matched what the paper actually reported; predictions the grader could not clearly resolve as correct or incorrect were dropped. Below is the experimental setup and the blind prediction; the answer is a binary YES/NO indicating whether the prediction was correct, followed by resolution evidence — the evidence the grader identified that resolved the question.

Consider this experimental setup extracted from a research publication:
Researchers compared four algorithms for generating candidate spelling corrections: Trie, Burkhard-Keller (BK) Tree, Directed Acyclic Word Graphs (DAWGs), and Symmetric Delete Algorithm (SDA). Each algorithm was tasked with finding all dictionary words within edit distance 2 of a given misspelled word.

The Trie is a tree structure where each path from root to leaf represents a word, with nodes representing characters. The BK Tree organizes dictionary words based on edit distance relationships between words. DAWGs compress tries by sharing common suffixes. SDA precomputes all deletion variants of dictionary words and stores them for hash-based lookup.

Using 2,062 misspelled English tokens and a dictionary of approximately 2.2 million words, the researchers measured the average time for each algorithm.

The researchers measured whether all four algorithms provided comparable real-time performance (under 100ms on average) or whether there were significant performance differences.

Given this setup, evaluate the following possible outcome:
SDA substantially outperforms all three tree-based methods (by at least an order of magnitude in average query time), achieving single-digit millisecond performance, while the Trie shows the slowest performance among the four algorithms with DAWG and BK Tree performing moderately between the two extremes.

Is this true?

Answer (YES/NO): NO